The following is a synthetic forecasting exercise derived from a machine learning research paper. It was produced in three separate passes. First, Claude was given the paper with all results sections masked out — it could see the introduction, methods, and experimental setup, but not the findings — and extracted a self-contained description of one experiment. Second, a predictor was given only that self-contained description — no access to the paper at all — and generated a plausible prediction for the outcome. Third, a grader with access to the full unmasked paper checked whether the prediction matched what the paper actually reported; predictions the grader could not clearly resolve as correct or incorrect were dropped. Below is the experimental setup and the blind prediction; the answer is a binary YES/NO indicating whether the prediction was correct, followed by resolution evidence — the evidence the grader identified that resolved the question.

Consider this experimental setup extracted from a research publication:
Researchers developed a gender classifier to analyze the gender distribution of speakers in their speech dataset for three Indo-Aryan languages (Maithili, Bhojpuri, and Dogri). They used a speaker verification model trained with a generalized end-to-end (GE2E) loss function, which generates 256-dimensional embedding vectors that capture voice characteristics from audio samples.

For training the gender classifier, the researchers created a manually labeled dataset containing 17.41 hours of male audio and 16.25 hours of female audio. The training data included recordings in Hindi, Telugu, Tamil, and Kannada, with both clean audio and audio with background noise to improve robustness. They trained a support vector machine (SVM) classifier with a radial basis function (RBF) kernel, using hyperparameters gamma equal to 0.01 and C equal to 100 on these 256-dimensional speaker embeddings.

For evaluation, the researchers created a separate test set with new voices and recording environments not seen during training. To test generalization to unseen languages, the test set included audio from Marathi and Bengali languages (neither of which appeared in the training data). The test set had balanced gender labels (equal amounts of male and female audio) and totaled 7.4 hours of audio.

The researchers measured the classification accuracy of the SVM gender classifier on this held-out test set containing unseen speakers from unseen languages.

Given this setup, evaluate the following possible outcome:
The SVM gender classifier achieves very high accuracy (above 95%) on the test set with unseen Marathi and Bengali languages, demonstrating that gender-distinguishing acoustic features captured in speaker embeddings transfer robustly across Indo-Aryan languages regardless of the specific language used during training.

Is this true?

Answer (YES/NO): YES